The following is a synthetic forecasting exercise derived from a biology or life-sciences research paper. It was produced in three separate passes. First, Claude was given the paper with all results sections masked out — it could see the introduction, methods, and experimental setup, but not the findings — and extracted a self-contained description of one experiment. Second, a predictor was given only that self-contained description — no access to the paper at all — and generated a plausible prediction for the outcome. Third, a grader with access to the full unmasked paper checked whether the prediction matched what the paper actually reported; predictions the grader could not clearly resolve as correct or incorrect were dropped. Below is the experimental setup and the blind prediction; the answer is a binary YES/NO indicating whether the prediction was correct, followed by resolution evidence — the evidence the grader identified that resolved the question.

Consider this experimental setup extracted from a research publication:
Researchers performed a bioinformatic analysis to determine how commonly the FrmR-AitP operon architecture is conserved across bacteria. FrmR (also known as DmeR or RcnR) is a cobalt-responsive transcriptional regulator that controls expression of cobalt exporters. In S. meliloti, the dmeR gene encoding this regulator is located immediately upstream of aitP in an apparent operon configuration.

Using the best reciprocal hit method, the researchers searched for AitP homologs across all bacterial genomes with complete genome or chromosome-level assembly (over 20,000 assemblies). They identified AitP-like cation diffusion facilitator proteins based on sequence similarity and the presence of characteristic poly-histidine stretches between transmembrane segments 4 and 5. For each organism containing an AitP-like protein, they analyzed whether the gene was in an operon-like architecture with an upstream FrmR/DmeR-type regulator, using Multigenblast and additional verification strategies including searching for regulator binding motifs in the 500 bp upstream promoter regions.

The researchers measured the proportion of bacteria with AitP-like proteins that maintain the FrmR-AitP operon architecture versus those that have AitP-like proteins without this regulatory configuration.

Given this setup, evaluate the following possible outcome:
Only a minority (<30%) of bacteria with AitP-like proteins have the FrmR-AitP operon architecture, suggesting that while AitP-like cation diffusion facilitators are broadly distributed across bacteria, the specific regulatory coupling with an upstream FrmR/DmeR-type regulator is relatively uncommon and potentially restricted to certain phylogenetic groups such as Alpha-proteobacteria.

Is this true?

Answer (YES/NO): NO